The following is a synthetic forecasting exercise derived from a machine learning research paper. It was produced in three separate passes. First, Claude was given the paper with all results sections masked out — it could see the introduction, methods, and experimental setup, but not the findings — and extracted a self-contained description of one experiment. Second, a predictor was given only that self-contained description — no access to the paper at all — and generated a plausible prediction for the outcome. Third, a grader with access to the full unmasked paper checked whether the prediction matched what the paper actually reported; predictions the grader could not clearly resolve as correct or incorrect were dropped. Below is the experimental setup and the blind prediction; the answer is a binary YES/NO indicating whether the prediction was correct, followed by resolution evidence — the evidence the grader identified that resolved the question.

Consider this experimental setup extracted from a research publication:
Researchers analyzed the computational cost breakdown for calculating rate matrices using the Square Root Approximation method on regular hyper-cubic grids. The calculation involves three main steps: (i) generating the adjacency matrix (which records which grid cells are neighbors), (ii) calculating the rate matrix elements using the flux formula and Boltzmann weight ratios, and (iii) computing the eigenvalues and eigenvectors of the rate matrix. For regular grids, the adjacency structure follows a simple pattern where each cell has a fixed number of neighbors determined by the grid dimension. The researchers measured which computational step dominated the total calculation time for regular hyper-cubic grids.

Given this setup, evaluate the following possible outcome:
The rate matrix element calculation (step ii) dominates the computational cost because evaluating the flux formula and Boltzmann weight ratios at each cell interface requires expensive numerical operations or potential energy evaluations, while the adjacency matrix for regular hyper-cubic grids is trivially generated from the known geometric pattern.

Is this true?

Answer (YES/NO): NO